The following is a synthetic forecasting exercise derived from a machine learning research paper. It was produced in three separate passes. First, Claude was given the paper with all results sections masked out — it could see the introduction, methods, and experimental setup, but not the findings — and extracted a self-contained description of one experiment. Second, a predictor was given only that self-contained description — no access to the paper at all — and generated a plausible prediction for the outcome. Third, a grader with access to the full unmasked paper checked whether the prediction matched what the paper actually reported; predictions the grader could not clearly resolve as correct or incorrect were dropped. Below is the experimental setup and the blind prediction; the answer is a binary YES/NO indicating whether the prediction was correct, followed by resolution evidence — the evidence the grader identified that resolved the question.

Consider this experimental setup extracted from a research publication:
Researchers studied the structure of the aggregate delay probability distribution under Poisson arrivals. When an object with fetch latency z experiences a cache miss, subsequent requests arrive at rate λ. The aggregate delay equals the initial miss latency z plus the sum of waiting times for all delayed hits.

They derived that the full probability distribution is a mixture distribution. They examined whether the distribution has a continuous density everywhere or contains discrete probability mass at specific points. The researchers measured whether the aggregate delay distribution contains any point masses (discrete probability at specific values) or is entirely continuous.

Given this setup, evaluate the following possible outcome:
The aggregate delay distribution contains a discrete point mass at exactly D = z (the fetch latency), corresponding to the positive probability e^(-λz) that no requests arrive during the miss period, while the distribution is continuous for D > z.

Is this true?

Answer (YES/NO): YES